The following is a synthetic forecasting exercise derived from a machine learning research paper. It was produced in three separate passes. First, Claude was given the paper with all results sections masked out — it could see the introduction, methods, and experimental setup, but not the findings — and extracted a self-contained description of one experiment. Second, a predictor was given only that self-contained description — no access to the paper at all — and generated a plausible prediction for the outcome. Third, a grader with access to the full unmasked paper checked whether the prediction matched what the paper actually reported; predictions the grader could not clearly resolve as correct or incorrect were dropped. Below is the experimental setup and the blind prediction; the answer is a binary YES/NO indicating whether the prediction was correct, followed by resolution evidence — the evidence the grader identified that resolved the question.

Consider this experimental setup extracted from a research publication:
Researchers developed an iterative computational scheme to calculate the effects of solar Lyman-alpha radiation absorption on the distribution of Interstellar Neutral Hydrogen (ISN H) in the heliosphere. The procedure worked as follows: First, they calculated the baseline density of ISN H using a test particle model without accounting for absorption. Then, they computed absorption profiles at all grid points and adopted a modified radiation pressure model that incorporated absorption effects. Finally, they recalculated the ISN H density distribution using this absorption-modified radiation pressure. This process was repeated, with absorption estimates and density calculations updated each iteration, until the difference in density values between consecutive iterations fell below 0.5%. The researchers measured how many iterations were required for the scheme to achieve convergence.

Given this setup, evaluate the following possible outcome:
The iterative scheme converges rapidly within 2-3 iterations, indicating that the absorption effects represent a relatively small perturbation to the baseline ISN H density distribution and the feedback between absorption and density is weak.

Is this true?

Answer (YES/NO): YES